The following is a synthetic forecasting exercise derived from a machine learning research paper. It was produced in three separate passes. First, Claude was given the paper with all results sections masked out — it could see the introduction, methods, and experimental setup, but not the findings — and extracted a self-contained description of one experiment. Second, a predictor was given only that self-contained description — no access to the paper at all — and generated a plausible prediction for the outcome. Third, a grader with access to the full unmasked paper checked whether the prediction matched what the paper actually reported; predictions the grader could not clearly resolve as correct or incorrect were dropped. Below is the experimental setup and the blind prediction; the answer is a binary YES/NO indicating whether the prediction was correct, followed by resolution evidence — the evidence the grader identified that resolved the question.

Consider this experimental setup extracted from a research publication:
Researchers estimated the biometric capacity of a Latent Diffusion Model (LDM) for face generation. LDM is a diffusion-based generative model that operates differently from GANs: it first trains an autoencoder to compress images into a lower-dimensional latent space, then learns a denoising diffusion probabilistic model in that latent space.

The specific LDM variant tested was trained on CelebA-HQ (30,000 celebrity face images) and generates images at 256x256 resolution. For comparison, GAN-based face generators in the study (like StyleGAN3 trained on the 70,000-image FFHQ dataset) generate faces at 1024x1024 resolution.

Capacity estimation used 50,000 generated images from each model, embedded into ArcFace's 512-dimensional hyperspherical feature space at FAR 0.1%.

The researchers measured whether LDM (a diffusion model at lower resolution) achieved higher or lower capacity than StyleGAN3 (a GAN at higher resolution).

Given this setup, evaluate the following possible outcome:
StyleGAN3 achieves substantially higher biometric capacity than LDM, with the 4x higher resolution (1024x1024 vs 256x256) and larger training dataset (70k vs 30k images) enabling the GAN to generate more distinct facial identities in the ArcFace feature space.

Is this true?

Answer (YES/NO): NO